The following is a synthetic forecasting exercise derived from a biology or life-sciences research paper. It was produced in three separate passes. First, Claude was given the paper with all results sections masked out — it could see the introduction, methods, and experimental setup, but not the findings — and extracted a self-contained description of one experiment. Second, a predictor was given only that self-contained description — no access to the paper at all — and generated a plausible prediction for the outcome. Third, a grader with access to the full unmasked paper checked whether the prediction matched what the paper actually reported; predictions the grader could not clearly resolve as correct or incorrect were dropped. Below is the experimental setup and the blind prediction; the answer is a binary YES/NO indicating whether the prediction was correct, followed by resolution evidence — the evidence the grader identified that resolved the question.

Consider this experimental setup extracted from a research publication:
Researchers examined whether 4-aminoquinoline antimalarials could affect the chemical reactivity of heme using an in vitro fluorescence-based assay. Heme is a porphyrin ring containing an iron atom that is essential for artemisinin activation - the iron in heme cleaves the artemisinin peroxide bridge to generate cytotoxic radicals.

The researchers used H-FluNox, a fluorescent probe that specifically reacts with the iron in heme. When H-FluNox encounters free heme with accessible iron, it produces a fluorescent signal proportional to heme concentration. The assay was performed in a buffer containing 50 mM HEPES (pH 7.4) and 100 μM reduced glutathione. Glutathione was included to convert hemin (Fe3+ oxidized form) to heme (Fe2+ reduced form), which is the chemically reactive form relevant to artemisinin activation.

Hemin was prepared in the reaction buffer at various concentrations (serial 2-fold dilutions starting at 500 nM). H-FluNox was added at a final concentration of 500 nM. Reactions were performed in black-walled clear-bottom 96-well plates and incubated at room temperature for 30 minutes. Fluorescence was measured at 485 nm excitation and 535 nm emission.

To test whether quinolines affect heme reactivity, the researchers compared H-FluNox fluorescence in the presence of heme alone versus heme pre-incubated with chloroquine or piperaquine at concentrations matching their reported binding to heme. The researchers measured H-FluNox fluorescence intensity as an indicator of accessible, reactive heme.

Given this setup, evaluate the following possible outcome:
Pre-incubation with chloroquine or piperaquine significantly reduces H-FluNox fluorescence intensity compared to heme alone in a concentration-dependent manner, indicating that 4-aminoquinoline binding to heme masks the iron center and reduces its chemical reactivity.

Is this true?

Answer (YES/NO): YES